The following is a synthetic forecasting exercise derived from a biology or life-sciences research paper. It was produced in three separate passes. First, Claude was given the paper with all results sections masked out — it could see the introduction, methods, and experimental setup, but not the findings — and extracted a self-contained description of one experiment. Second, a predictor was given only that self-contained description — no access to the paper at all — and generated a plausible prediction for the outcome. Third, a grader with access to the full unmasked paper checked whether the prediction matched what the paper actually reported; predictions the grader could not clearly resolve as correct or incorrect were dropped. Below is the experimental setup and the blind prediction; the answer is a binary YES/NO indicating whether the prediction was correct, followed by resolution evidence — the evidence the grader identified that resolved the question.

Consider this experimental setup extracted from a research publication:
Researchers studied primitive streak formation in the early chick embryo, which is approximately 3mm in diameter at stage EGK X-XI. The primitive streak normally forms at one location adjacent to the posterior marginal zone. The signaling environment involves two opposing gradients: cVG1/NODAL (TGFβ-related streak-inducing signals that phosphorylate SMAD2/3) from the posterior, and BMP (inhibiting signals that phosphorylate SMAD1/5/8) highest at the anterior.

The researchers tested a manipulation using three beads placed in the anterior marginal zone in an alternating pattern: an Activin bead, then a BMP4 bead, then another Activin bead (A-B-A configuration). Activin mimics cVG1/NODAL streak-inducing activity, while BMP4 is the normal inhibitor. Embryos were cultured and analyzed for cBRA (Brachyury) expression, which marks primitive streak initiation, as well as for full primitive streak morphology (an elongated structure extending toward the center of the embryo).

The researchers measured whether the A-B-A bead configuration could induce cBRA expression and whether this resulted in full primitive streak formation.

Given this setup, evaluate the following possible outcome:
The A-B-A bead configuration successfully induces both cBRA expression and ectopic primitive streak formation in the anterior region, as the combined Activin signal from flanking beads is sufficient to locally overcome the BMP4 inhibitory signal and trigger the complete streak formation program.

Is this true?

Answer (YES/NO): NO